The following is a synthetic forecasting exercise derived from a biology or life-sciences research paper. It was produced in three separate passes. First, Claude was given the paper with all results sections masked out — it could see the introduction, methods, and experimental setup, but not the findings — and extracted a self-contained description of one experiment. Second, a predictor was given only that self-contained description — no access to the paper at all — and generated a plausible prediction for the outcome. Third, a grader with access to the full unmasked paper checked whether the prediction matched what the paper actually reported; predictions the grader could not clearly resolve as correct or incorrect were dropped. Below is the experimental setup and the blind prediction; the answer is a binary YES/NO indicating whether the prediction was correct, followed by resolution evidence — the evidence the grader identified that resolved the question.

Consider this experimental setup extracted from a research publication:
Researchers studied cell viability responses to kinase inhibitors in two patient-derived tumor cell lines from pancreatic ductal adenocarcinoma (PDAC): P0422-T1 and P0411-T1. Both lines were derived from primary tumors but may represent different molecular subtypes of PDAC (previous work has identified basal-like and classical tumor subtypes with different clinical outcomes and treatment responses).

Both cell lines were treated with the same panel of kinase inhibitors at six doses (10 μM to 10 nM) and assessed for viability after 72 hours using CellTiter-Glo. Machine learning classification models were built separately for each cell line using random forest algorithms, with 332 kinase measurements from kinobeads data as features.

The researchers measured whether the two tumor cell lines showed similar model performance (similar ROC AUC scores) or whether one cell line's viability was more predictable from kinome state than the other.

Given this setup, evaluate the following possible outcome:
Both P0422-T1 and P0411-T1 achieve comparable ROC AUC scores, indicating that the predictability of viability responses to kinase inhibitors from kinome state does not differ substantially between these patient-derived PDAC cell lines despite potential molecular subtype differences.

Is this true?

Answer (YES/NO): NO